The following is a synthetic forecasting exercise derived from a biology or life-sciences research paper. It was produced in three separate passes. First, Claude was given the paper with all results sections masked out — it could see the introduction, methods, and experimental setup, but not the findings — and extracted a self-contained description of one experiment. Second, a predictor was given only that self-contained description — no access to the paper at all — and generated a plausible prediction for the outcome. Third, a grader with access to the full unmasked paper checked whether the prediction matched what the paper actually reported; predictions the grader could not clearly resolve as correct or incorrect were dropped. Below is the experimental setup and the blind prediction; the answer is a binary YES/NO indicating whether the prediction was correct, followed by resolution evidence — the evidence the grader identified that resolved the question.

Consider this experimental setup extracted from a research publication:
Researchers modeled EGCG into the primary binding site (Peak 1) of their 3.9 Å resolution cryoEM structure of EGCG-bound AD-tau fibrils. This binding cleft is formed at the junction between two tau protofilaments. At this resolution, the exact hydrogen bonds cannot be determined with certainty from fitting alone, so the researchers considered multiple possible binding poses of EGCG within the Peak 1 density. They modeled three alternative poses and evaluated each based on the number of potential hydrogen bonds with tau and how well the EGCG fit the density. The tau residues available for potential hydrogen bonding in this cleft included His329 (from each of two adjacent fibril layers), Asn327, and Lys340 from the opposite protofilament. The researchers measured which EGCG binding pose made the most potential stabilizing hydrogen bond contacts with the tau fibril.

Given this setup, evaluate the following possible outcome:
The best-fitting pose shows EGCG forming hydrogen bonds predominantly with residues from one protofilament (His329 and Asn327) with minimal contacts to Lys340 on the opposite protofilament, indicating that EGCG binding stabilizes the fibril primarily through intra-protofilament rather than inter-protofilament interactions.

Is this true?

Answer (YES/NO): NO